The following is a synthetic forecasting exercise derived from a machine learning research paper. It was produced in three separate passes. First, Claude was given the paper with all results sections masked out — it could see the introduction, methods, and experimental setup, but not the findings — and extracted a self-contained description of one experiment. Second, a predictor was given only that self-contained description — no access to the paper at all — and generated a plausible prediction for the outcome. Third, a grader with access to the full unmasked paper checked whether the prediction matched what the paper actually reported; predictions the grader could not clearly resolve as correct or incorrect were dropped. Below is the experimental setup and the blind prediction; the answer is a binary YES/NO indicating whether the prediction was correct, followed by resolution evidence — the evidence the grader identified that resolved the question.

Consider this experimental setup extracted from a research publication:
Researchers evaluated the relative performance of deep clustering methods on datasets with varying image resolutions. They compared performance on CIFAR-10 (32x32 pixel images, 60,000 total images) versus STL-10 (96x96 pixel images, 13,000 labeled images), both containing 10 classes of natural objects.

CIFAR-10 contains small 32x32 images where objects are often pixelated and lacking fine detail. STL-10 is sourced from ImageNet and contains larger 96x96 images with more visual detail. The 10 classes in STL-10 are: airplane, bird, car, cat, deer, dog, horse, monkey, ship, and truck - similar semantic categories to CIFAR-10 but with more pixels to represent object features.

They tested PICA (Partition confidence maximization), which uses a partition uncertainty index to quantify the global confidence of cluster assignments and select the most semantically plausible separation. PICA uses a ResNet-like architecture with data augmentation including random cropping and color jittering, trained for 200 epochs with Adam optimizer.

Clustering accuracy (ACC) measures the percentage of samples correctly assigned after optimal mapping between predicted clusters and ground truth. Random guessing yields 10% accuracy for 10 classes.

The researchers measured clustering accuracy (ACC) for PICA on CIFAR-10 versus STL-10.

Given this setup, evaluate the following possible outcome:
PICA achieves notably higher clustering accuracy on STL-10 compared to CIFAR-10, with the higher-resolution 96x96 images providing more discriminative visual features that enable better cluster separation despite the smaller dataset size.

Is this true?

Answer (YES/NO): NO